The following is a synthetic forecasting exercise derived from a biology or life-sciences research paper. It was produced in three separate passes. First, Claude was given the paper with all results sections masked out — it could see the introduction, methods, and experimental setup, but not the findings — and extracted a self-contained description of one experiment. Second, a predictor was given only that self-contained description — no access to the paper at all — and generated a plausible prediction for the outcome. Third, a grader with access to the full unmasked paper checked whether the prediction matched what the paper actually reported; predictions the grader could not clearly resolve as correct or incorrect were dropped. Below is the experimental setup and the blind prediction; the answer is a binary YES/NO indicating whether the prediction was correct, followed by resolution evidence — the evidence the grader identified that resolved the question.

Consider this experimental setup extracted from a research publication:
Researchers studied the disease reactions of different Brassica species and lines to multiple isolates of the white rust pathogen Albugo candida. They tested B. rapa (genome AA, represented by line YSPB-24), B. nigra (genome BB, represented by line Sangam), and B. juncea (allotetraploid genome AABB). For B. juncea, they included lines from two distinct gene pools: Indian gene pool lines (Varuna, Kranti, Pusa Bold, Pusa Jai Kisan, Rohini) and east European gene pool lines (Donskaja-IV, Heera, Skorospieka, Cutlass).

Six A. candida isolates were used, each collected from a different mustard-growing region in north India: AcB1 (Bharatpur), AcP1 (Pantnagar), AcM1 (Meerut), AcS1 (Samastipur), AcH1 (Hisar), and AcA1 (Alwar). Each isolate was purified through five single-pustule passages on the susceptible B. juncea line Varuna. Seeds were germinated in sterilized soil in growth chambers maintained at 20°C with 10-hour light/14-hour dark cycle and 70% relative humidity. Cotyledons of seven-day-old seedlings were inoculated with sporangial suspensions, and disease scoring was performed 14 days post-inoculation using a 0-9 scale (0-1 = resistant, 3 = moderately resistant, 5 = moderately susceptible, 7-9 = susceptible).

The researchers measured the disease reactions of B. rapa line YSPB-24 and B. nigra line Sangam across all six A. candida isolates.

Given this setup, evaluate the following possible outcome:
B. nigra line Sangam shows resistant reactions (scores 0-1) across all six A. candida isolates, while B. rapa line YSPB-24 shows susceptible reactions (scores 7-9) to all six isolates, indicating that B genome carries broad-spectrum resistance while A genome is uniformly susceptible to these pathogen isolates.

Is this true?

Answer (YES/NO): NO